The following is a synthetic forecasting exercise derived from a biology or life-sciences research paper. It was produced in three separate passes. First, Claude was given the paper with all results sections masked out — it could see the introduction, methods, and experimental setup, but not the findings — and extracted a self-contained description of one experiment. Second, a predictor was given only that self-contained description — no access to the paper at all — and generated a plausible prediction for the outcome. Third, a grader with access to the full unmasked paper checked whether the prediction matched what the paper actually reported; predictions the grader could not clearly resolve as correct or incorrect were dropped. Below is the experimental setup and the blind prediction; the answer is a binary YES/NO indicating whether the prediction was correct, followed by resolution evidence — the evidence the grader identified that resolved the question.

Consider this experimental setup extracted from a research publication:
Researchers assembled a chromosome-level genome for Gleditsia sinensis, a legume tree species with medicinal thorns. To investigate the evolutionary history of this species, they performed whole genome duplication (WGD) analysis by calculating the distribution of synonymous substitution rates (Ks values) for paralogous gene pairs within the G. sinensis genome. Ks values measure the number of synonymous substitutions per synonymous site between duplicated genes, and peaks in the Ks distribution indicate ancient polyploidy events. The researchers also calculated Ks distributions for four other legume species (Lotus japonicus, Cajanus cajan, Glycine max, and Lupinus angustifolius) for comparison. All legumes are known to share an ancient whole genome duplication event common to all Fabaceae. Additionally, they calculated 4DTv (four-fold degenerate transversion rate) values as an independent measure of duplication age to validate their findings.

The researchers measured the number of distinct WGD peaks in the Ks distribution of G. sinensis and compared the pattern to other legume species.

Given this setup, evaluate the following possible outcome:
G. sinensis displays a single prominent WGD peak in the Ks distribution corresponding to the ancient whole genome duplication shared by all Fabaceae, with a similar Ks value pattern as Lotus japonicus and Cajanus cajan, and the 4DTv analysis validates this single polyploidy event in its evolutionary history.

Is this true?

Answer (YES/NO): NO